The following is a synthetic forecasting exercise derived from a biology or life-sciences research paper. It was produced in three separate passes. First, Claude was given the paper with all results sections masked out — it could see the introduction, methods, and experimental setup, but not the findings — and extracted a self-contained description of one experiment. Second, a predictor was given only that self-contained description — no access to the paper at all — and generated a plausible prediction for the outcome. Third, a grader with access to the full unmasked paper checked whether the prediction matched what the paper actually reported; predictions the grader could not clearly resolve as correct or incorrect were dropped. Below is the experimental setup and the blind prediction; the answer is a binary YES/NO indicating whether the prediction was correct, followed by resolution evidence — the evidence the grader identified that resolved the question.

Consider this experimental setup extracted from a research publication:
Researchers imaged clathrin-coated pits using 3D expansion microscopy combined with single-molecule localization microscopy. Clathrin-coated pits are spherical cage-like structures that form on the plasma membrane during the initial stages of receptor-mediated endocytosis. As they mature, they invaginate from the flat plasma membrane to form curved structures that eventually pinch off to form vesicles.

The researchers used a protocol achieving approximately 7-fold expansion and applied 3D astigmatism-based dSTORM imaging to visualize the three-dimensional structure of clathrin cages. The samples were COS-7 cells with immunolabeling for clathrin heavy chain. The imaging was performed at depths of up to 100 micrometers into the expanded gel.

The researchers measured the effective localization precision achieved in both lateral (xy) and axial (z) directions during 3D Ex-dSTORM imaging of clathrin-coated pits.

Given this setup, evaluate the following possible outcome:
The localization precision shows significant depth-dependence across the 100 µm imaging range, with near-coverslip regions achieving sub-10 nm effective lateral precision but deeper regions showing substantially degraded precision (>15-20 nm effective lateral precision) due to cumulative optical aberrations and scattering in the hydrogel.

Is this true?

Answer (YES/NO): NO